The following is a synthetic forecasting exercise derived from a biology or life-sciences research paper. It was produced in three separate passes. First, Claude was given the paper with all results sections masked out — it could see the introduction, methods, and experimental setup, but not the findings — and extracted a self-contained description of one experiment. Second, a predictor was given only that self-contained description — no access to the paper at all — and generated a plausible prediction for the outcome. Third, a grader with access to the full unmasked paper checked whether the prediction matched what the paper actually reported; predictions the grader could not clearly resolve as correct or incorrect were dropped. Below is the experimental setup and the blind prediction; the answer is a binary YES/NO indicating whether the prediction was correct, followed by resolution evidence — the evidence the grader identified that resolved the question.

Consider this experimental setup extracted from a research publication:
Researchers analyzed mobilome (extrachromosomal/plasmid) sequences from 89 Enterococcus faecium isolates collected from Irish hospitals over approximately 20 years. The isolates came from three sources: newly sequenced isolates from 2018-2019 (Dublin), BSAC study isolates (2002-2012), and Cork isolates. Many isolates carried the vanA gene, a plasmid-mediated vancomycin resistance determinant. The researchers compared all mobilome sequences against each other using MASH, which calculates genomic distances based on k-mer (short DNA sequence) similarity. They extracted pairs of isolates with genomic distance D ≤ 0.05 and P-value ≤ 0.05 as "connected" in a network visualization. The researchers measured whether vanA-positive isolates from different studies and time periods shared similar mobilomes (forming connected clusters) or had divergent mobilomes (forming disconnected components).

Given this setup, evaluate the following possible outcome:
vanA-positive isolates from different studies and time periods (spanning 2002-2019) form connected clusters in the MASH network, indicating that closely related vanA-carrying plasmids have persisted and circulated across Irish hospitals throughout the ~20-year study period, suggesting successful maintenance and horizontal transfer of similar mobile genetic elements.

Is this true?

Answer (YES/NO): NO